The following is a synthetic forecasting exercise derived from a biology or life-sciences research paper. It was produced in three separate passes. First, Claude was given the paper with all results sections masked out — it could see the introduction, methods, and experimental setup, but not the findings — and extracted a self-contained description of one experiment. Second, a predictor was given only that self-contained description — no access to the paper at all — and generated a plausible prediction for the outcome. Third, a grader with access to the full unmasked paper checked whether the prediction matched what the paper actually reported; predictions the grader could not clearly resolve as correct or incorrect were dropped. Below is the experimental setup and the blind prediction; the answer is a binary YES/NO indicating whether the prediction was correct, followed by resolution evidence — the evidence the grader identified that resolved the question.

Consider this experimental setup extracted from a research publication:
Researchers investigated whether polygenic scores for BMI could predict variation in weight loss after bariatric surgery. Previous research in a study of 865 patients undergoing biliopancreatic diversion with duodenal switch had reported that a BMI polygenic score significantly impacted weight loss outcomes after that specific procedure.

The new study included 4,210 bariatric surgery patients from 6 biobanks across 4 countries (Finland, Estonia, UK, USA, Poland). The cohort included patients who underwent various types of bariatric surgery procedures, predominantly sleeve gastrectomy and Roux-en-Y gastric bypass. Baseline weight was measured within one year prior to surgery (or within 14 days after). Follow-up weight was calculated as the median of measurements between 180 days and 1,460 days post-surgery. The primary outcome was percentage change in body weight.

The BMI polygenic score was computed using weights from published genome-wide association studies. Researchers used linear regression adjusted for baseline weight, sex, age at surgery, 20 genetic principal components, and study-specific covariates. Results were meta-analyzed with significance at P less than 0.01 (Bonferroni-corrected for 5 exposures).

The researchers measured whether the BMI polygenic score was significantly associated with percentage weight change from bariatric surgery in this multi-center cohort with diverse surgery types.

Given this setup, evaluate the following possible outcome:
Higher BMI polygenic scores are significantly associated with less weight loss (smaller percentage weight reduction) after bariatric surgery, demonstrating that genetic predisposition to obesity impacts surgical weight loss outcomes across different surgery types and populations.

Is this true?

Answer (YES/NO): YES